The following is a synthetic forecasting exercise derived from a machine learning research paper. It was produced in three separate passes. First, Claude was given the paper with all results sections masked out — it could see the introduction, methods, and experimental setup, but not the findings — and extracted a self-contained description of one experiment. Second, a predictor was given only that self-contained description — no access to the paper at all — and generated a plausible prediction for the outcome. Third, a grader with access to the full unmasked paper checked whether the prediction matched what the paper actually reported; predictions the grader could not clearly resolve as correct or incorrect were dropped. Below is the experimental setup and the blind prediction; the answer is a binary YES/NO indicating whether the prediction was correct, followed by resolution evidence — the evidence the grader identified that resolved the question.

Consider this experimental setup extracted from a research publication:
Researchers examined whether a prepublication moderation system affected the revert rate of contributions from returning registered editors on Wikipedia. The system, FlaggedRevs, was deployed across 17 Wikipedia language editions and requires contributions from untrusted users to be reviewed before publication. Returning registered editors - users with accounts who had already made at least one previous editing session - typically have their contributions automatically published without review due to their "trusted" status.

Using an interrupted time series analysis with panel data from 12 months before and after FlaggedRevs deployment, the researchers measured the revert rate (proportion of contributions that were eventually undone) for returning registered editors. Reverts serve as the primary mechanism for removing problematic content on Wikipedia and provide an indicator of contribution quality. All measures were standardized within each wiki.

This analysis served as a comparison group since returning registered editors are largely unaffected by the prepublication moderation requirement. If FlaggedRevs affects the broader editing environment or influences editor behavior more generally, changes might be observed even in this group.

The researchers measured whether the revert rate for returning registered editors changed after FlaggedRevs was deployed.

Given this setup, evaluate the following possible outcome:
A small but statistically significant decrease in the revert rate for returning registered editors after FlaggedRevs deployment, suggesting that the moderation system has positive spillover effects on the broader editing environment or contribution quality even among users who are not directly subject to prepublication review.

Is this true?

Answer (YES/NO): NO